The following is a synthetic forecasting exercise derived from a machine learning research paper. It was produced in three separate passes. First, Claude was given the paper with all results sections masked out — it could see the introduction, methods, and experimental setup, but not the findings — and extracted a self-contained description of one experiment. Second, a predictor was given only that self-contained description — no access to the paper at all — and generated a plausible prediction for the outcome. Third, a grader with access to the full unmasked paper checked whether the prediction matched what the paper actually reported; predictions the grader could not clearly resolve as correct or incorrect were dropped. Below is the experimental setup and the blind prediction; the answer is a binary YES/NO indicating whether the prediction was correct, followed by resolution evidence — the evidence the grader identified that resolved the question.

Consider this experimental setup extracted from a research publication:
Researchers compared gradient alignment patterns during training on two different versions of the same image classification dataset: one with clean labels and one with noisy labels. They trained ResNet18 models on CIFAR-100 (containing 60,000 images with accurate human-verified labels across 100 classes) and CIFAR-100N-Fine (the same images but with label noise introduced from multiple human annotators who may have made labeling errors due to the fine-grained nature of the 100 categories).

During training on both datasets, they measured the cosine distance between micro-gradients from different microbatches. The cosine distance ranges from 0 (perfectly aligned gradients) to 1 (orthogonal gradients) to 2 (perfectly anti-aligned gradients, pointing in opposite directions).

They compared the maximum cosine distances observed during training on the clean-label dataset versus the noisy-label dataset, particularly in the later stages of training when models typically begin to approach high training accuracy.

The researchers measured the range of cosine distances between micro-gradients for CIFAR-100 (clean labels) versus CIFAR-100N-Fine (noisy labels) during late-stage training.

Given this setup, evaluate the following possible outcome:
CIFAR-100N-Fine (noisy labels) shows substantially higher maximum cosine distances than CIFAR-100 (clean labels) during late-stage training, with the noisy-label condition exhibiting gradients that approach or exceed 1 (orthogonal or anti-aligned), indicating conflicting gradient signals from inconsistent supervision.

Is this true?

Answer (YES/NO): YES